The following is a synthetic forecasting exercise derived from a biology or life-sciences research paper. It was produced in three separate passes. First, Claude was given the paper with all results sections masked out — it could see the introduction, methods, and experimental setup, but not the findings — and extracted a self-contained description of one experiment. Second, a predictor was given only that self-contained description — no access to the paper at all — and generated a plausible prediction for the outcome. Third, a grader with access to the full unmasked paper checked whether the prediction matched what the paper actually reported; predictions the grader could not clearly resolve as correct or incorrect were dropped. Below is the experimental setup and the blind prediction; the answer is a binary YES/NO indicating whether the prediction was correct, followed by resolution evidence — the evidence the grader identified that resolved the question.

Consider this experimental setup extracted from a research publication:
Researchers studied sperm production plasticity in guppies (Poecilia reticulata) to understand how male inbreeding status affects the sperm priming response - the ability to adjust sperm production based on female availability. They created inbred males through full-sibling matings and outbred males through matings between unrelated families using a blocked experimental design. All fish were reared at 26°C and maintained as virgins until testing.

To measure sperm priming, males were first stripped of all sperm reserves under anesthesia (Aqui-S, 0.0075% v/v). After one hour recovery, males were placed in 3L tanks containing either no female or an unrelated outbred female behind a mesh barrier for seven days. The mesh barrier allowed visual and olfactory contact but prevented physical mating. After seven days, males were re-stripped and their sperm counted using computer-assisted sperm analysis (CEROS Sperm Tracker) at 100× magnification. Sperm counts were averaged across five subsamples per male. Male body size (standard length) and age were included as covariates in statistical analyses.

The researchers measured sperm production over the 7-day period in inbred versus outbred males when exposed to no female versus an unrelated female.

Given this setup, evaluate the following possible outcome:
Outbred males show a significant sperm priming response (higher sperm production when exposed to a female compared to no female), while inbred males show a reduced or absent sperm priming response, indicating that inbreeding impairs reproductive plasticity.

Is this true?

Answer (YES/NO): NO